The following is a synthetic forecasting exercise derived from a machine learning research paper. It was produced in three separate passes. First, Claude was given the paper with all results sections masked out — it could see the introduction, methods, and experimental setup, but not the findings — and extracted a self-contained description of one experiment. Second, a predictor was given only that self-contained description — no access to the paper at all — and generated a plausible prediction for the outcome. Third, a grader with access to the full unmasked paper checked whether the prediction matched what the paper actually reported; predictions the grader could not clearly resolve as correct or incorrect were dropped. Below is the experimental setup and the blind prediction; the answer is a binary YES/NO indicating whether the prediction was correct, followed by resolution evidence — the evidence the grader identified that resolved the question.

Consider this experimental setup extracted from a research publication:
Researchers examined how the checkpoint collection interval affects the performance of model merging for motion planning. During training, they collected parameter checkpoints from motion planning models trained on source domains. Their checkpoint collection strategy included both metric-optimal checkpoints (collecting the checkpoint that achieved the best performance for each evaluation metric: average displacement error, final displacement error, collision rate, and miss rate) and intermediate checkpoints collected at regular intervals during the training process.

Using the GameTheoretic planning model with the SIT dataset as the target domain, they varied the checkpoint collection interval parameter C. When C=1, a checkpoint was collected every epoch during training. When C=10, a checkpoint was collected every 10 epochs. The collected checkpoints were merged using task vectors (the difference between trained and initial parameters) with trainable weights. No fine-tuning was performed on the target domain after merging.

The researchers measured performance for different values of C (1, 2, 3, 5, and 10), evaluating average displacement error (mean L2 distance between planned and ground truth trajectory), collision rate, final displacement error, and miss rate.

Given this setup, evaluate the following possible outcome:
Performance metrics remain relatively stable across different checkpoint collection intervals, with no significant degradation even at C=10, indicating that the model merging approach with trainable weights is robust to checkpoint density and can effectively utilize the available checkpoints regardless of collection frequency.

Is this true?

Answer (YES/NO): YES